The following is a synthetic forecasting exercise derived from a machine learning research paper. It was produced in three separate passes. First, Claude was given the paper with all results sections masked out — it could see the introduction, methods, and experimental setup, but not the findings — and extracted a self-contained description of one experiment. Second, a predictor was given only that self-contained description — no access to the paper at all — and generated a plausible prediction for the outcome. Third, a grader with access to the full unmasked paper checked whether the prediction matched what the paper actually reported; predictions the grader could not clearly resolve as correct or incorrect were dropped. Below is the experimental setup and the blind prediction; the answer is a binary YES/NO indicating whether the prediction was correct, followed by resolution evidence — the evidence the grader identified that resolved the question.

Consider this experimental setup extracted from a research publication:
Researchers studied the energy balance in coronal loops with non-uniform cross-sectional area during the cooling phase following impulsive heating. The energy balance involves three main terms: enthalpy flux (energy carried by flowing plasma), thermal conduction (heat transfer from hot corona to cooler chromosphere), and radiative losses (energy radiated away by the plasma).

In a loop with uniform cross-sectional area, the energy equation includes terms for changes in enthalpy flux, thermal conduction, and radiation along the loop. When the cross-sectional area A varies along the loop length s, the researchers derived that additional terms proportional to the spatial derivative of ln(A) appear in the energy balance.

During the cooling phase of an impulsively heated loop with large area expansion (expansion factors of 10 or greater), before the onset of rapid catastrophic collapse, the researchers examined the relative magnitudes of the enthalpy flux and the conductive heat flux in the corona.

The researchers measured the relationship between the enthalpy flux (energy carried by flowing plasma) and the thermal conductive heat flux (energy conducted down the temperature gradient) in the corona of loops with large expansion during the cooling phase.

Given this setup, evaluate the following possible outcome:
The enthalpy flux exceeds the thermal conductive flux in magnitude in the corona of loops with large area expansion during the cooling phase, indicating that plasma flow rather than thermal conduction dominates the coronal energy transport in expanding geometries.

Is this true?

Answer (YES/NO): NO